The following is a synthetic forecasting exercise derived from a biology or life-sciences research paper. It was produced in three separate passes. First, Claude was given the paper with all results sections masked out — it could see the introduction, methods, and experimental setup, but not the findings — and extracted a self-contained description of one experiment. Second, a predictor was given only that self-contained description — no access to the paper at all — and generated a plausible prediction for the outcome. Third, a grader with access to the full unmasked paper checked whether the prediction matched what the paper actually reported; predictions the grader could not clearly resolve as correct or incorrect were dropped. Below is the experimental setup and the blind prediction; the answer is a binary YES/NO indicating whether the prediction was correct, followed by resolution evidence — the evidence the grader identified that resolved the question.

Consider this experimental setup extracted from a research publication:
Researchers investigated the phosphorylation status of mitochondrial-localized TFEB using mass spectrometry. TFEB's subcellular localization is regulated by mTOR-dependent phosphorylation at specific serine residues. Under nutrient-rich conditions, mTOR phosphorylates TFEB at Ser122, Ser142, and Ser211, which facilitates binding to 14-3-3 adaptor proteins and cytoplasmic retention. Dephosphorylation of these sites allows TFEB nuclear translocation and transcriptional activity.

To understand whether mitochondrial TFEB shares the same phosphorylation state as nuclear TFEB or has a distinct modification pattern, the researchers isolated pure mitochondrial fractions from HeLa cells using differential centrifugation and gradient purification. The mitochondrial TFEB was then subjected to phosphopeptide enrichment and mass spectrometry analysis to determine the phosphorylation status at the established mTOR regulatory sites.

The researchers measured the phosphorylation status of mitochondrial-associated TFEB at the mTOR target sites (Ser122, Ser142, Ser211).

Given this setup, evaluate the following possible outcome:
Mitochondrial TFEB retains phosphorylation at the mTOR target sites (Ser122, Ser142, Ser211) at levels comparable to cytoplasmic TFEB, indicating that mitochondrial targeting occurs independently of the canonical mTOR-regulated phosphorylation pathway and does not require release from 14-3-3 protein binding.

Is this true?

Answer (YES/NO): NO